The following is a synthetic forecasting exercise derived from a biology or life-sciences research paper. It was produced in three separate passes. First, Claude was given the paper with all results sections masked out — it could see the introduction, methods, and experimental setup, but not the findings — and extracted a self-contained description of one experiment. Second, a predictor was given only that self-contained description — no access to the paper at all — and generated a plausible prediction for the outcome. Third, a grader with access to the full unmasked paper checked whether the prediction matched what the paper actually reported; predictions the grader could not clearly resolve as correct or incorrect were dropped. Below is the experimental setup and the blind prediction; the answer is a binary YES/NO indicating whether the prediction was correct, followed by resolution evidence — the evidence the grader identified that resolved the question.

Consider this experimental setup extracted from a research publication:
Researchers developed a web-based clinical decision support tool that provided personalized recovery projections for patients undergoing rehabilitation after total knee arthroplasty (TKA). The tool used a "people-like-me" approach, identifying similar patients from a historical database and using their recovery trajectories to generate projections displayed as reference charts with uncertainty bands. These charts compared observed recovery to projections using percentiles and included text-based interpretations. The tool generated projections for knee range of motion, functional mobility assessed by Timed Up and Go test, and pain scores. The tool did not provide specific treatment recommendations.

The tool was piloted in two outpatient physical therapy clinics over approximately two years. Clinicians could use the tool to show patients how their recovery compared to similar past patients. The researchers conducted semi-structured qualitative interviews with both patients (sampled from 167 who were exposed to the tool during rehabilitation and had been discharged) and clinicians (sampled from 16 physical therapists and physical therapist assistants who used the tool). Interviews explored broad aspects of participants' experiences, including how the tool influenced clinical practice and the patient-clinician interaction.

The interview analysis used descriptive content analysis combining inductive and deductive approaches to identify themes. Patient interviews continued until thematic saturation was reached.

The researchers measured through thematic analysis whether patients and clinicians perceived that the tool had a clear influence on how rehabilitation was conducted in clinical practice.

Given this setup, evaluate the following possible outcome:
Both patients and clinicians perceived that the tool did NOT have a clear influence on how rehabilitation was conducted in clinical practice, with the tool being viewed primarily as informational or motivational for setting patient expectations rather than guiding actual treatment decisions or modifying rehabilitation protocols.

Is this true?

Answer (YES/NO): YES